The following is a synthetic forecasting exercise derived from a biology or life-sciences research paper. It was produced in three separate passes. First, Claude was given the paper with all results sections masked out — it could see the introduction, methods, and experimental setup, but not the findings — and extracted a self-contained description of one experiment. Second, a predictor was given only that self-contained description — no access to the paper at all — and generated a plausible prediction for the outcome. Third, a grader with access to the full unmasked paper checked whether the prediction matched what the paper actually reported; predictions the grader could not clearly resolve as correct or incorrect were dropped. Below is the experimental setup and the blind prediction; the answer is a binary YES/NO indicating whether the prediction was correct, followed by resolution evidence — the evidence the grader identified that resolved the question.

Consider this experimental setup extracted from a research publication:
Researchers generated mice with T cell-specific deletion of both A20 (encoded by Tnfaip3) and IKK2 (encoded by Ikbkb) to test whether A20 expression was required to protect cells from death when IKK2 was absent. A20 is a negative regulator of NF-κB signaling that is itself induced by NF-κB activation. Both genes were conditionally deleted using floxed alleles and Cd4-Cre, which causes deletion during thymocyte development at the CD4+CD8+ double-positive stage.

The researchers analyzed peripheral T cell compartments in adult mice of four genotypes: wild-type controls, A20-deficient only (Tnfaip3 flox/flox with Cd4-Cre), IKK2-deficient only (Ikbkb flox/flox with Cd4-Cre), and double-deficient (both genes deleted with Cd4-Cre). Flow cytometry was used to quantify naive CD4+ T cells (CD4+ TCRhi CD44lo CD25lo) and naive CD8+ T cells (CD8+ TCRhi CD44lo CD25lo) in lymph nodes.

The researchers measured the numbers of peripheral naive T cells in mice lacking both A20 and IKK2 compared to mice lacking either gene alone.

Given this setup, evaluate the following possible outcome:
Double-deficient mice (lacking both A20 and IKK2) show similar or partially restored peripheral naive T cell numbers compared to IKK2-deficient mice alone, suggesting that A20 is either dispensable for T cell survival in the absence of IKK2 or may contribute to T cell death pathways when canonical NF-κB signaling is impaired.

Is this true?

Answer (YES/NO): NO